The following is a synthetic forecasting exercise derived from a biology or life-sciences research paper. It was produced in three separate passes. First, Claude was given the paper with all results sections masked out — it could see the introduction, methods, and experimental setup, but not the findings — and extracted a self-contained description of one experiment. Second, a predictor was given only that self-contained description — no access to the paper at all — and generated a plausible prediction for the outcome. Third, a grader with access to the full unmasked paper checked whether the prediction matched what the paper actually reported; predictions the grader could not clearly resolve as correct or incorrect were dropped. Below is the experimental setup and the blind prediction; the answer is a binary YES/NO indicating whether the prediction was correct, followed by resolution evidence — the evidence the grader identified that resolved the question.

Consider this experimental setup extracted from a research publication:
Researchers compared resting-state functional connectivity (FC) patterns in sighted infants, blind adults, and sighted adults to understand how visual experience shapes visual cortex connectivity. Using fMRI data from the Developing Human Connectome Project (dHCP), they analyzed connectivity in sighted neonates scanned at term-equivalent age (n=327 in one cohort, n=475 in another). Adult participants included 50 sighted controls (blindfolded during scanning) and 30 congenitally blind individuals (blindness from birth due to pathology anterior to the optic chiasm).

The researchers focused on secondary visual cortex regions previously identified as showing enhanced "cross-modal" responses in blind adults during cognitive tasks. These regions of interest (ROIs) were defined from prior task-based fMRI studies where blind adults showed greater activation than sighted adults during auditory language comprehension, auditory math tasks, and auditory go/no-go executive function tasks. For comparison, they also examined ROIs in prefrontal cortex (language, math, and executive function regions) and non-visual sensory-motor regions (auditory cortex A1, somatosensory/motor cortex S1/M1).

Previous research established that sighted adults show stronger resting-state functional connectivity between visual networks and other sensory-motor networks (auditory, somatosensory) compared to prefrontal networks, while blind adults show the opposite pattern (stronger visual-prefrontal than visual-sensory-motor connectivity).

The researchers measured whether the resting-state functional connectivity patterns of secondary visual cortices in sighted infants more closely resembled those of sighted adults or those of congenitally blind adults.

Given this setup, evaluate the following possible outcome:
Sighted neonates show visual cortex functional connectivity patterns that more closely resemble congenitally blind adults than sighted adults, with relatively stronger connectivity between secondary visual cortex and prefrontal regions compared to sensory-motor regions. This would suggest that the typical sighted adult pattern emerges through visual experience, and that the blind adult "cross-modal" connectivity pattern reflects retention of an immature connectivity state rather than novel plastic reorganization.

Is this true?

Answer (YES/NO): YES